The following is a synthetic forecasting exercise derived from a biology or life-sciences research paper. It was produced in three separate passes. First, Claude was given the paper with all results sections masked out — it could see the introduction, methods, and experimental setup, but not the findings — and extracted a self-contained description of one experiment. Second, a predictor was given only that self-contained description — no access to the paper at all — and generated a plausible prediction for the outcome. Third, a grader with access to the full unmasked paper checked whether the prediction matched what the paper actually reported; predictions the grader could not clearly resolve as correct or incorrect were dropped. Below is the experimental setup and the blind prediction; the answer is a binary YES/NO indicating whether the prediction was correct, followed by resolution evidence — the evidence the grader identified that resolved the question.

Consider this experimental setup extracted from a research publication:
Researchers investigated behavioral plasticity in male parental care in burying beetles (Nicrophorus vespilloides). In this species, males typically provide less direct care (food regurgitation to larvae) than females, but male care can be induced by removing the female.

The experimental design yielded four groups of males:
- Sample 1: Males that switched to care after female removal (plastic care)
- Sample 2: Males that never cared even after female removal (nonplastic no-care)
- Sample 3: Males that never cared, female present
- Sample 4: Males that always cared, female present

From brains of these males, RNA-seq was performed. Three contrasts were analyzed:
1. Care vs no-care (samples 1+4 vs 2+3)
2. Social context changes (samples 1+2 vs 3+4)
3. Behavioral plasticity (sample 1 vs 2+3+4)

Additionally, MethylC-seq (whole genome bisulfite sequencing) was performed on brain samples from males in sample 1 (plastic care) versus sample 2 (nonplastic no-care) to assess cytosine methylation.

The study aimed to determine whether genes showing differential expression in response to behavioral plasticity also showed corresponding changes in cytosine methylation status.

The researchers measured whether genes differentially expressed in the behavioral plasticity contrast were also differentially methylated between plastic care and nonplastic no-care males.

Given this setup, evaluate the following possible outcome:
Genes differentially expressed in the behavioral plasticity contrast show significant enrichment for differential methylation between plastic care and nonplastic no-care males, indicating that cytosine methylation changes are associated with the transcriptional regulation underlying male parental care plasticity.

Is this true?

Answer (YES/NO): NO